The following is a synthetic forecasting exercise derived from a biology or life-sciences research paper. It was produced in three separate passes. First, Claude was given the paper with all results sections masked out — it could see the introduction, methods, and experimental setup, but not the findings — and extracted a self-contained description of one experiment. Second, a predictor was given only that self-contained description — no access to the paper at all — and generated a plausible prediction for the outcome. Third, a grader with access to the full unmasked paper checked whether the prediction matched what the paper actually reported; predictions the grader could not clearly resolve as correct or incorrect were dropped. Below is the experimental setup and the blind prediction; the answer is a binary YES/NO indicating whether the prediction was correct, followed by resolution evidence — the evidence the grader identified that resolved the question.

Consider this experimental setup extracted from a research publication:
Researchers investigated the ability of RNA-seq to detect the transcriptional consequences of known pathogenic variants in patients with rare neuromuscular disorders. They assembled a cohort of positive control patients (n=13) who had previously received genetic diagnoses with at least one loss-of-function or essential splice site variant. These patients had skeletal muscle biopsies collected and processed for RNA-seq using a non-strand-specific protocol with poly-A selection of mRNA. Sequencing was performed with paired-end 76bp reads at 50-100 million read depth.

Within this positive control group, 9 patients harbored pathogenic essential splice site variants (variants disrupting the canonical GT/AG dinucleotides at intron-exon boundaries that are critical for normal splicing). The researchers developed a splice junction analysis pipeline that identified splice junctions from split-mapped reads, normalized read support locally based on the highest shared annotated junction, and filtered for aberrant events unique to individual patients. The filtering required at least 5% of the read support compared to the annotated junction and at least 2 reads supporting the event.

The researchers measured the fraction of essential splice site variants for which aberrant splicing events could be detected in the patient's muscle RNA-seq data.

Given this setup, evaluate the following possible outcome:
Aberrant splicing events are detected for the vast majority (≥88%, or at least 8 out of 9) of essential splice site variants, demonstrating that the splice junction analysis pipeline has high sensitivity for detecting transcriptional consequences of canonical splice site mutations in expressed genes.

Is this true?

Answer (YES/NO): YES